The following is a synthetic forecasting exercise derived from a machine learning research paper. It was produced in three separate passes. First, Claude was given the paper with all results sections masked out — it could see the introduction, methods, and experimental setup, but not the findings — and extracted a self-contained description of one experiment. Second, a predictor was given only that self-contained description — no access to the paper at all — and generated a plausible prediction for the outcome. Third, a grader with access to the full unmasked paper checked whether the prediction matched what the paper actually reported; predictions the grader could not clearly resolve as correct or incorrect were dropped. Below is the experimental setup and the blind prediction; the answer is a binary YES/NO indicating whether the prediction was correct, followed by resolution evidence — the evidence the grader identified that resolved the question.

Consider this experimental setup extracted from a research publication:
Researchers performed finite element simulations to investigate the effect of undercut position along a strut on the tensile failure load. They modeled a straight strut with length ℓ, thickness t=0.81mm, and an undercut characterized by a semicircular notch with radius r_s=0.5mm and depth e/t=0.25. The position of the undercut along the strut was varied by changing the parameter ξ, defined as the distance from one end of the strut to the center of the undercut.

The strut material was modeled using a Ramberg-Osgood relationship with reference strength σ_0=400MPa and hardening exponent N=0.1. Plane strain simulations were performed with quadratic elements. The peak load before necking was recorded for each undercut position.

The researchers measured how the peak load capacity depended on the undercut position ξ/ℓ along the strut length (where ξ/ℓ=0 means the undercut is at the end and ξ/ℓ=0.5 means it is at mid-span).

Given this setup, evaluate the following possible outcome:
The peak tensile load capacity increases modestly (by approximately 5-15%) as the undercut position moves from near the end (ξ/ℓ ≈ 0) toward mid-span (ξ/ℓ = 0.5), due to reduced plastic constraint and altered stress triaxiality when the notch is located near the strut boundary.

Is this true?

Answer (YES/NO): NO